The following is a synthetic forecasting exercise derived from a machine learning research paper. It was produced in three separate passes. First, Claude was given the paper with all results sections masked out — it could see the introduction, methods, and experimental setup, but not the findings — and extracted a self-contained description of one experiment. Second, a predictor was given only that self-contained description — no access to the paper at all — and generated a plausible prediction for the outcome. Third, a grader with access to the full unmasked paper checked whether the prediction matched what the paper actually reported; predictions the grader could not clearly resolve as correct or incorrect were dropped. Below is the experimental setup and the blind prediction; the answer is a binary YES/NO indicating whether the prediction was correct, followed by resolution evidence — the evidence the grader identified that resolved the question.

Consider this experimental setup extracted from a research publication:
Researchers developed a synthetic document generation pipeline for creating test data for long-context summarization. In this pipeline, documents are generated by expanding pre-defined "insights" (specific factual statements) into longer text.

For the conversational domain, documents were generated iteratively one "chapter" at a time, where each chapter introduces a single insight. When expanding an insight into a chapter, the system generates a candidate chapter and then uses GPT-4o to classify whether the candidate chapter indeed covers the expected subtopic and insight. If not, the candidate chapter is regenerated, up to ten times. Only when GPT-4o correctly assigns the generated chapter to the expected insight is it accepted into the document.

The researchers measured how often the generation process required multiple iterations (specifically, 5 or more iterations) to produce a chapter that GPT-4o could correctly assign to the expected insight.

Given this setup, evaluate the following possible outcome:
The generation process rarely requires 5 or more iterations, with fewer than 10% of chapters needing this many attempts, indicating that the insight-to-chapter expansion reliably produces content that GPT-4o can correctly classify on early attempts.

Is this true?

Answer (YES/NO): YES